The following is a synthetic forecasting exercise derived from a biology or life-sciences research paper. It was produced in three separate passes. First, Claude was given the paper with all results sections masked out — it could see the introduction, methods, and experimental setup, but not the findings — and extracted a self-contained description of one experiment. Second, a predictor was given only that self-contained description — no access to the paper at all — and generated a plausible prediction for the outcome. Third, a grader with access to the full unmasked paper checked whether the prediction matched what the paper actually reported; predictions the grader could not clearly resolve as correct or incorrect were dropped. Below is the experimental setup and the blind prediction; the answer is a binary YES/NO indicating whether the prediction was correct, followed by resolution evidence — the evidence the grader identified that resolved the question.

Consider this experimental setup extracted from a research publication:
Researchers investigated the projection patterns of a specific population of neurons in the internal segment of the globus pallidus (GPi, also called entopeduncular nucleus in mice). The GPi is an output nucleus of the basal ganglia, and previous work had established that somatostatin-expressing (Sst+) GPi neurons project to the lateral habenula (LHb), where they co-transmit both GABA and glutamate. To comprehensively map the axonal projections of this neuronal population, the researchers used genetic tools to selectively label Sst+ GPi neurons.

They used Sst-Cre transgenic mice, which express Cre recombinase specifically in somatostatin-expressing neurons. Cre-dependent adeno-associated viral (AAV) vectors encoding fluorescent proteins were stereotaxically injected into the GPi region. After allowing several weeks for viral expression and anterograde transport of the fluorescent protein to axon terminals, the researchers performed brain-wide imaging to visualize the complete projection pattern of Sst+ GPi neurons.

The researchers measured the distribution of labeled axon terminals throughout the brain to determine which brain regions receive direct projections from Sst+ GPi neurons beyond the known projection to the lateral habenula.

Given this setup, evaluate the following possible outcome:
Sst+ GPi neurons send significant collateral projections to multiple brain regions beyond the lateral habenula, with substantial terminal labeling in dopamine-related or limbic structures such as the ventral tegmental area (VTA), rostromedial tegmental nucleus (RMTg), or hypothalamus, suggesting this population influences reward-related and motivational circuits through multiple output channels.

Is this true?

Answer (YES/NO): NO